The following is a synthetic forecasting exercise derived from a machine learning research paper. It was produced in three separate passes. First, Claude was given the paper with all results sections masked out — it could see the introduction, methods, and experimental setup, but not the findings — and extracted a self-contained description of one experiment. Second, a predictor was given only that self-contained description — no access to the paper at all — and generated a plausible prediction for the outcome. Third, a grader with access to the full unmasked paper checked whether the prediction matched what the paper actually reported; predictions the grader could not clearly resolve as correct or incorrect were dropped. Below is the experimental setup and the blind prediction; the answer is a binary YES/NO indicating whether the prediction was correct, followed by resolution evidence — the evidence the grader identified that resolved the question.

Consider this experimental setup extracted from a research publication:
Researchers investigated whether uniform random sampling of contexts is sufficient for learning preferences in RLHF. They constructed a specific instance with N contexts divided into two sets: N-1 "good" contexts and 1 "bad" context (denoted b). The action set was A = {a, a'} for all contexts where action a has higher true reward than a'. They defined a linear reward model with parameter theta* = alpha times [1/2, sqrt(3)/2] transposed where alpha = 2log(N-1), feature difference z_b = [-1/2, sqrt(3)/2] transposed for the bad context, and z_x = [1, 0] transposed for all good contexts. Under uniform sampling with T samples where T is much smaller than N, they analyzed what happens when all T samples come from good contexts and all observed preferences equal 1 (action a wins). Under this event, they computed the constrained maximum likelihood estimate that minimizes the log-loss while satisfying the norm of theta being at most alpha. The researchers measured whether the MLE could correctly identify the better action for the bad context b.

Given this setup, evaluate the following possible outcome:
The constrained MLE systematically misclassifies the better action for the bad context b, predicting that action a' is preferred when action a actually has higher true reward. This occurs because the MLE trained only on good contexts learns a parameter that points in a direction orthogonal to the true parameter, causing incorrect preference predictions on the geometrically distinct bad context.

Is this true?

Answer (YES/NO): NO